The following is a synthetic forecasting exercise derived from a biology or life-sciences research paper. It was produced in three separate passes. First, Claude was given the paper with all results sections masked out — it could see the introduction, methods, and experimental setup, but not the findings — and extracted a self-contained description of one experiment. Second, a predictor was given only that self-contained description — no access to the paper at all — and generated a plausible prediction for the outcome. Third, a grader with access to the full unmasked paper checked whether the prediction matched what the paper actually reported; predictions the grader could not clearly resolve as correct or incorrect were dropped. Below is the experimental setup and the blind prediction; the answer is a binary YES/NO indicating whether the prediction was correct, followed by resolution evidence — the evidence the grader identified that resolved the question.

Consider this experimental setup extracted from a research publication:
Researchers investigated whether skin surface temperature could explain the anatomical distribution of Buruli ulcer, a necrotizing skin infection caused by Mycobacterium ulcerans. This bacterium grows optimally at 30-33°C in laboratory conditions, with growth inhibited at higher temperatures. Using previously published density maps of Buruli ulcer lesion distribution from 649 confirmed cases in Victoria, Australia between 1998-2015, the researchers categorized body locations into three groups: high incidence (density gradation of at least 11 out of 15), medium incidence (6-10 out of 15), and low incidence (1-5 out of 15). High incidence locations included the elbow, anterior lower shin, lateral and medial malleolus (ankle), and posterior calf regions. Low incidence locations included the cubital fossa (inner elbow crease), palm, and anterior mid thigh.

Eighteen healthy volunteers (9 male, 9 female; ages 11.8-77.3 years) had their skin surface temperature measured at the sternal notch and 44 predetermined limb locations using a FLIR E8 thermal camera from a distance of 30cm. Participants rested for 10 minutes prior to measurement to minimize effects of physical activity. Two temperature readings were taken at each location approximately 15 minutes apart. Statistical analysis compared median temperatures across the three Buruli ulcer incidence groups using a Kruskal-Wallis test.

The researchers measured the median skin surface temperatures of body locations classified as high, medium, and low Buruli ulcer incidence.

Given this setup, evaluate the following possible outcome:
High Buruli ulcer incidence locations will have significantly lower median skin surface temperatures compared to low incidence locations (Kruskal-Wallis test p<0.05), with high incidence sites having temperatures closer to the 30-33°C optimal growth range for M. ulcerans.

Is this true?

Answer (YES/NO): NO